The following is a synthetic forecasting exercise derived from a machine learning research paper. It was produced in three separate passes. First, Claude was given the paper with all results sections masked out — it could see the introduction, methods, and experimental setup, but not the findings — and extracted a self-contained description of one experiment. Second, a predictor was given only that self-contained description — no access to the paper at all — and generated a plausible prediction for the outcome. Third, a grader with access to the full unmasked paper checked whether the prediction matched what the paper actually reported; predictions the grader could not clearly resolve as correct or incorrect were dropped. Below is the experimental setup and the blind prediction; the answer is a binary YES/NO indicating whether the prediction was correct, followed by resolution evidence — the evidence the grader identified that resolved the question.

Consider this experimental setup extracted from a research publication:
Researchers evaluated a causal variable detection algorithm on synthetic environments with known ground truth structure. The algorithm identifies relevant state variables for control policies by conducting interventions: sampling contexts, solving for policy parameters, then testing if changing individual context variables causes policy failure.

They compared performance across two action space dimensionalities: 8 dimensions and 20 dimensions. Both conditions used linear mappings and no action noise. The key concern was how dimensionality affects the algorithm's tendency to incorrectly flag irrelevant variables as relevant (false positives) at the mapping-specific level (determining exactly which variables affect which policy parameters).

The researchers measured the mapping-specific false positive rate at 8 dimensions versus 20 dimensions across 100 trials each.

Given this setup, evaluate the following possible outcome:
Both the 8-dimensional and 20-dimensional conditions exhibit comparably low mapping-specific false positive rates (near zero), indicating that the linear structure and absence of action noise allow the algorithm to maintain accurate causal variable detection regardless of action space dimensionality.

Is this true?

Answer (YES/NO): NO